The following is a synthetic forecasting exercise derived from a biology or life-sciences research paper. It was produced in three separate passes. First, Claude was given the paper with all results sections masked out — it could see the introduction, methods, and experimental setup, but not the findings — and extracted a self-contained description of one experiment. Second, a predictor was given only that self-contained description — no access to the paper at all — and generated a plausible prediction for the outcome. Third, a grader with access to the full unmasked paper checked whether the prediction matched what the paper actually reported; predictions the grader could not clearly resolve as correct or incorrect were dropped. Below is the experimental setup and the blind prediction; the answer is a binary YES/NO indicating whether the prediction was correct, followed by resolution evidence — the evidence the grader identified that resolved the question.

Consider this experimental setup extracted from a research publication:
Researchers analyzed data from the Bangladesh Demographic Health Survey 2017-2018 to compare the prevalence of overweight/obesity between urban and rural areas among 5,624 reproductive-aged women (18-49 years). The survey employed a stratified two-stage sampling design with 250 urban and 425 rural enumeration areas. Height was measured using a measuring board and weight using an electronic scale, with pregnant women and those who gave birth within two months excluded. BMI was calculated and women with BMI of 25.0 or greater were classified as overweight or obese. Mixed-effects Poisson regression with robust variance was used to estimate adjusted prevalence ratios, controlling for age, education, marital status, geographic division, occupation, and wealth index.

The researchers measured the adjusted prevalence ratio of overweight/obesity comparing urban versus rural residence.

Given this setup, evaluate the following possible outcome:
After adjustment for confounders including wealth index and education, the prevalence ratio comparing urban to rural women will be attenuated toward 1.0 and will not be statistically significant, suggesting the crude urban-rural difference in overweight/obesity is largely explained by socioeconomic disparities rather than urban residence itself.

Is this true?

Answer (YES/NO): YES